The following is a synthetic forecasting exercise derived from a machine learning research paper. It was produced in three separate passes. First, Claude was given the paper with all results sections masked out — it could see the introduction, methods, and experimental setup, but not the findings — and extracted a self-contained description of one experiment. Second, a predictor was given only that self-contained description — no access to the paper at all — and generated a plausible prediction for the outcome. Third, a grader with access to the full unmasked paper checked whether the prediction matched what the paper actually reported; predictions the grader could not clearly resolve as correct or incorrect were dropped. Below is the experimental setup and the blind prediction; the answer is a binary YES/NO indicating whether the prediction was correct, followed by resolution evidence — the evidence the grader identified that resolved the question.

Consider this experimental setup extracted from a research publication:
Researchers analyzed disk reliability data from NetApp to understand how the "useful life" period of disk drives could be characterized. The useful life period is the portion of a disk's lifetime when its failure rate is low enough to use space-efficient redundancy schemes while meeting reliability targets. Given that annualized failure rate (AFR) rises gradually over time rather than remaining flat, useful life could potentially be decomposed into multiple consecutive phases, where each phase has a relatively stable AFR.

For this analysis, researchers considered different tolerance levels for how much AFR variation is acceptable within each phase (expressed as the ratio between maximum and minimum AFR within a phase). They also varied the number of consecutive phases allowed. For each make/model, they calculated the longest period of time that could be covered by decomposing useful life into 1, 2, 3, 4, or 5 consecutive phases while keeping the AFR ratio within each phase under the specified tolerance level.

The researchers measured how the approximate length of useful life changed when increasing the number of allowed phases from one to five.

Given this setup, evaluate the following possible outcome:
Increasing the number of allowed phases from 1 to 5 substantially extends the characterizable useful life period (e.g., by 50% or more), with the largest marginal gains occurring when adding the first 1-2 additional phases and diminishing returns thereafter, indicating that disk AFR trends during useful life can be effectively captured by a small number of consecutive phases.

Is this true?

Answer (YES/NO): YES